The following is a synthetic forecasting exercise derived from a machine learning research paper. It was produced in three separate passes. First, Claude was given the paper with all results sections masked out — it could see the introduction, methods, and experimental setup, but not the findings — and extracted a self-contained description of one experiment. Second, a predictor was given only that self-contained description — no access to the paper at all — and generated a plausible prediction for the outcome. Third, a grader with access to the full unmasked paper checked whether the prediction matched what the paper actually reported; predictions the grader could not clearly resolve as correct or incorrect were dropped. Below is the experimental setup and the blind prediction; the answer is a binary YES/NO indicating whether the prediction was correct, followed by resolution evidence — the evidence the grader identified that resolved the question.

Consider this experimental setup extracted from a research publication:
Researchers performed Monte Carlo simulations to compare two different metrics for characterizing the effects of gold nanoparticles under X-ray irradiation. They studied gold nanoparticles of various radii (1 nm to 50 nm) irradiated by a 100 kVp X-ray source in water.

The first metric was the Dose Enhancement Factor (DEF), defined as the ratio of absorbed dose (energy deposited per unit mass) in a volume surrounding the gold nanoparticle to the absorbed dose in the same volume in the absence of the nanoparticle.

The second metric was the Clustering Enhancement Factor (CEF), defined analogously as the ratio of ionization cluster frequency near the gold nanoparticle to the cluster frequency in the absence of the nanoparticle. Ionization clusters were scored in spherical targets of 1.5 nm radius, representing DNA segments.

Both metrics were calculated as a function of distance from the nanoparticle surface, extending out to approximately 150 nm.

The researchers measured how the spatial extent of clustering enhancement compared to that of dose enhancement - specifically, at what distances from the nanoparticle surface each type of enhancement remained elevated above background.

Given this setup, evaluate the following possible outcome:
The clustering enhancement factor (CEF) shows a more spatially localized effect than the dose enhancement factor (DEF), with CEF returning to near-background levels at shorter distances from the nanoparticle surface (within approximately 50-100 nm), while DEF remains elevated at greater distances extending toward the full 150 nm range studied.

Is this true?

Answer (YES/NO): NO